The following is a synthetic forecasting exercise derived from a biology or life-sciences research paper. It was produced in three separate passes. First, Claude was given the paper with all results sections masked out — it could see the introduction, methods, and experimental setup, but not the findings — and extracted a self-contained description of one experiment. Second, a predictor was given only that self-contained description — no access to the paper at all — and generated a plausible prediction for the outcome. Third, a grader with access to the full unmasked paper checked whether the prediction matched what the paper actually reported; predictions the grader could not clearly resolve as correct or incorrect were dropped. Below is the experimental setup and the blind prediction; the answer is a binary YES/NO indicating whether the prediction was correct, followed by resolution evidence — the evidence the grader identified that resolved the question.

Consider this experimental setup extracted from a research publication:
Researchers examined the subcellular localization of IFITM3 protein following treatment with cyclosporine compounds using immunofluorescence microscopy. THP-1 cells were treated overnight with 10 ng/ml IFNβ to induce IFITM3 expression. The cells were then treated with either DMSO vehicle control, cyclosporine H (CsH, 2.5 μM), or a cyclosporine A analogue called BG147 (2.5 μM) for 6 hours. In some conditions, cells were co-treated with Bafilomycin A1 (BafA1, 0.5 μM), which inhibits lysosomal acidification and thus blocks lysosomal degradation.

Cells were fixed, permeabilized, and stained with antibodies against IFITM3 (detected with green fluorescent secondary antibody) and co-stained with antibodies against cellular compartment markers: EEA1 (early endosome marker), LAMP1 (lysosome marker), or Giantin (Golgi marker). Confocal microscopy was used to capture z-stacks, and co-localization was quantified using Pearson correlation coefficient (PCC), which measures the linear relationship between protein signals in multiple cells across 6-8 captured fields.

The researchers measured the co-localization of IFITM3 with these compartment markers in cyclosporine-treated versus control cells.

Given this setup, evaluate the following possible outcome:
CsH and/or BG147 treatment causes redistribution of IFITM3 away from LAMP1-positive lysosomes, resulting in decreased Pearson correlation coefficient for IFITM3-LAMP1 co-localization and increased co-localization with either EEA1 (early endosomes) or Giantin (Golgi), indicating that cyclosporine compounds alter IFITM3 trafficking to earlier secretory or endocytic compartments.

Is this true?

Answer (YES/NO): NO